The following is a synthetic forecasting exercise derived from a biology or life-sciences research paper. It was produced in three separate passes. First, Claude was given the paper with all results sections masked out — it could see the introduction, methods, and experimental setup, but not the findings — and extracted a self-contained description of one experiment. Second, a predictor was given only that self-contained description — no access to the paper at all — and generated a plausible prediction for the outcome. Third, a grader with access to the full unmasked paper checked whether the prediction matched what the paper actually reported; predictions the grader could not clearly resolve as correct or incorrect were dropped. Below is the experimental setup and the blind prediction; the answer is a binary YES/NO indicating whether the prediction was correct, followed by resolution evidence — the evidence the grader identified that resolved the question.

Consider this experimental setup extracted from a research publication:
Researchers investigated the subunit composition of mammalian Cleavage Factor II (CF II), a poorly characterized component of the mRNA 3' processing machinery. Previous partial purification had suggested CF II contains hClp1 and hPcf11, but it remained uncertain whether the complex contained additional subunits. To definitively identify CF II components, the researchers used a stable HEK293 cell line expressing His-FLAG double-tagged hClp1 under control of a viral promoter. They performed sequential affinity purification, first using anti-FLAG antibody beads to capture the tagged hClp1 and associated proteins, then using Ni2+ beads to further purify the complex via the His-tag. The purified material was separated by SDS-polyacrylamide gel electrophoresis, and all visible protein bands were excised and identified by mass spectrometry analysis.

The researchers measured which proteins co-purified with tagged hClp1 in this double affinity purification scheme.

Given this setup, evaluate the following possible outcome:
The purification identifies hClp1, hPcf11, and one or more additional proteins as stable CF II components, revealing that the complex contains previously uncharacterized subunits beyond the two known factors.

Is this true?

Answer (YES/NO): NO